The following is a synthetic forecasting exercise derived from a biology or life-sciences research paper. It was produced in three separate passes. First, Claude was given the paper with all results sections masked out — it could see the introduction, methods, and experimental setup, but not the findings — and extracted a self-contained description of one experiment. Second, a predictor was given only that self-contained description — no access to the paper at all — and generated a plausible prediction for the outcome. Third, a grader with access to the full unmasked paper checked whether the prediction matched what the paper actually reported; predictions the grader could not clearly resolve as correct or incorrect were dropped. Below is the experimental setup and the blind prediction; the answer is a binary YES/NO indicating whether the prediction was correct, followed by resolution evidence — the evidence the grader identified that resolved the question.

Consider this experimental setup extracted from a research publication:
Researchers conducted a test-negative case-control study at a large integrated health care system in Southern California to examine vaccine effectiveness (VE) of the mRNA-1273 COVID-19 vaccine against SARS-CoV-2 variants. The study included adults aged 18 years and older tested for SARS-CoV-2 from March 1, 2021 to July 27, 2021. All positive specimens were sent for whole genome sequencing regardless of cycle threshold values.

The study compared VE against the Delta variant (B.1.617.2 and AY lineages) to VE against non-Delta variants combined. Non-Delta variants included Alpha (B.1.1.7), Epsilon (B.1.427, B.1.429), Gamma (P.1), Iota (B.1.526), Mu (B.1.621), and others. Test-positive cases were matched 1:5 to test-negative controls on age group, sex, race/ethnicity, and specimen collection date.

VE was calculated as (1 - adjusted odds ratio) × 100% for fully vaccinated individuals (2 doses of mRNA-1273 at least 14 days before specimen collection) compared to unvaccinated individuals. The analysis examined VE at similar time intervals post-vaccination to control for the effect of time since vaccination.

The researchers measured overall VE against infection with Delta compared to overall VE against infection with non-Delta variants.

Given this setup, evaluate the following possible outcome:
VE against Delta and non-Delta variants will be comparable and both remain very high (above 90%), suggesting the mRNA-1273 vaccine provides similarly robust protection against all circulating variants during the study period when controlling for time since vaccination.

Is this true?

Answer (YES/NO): NO